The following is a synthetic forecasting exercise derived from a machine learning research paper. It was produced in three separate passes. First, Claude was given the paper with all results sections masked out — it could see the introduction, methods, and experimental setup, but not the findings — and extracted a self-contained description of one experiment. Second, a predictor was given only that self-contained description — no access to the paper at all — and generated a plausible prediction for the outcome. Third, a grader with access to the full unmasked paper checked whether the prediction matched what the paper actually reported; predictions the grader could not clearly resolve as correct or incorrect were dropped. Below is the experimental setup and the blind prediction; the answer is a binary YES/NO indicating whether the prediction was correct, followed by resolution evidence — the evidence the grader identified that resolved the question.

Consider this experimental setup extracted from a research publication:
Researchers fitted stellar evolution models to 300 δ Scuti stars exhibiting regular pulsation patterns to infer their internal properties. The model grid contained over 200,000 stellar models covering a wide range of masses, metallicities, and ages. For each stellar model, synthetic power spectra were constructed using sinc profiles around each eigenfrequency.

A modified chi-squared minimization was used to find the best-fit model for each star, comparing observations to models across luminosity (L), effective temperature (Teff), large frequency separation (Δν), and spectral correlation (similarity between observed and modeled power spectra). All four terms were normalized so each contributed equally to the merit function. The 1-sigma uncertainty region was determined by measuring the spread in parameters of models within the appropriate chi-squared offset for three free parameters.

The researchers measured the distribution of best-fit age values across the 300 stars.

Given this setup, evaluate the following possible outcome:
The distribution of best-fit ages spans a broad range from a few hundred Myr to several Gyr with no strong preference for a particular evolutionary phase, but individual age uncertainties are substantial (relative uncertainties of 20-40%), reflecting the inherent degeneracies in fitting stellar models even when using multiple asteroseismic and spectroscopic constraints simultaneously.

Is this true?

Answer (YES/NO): NO